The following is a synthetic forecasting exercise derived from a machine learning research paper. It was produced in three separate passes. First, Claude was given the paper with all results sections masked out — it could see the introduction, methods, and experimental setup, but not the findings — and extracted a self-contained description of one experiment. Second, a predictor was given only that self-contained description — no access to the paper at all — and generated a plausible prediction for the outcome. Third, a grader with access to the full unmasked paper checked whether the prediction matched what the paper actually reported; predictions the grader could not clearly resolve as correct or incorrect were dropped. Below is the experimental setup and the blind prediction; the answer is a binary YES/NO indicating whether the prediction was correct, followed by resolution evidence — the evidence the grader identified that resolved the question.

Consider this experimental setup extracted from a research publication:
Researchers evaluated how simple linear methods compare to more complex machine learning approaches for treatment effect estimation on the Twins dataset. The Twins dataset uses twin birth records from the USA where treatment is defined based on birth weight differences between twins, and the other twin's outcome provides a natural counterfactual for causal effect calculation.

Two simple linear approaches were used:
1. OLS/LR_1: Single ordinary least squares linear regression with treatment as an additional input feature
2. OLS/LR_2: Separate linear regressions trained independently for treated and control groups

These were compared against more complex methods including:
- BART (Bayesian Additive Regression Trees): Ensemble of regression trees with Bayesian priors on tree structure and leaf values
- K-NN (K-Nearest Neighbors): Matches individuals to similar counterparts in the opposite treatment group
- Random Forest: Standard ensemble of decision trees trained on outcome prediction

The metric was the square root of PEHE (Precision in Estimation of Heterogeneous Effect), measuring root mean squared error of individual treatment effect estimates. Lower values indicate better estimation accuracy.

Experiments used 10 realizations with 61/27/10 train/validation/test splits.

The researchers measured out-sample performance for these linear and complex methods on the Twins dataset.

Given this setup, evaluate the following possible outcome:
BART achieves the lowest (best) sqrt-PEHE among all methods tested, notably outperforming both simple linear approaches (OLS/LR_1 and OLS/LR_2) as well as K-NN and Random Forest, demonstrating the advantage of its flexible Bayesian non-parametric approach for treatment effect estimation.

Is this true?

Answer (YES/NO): NO